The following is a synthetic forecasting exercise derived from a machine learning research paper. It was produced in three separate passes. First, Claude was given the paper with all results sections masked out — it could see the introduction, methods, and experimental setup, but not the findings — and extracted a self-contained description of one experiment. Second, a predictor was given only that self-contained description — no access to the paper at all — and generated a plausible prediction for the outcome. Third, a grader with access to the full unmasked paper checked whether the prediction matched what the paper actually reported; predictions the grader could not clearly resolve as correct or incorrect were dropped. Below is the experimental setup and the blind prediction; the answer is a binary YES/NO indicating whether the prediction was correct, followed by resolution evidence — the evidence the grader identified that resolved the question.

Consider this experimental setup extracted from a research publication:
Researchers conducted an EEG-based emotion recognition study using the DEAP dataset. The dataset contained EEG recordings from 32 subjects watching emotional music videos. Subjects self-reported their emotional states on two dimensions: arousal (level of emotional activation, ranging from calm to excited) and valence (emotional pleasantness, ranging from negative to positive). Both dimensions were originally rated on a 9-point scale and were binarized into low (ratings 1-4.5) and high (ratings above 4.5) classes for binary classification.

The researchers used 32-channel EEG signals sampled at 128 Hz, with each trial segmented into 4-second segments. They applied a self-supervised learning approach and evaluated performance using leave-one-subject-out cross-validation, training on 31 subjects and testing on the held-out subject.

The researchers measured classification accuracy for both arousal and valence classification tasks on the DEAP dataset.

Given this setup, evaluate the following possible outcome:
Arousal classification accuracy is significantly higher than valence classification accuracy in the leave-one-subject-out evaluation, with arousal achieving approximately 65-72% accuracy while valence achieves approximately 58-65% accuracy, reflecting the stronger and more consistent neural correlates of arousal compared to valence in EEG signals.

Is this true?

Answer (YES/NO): NO